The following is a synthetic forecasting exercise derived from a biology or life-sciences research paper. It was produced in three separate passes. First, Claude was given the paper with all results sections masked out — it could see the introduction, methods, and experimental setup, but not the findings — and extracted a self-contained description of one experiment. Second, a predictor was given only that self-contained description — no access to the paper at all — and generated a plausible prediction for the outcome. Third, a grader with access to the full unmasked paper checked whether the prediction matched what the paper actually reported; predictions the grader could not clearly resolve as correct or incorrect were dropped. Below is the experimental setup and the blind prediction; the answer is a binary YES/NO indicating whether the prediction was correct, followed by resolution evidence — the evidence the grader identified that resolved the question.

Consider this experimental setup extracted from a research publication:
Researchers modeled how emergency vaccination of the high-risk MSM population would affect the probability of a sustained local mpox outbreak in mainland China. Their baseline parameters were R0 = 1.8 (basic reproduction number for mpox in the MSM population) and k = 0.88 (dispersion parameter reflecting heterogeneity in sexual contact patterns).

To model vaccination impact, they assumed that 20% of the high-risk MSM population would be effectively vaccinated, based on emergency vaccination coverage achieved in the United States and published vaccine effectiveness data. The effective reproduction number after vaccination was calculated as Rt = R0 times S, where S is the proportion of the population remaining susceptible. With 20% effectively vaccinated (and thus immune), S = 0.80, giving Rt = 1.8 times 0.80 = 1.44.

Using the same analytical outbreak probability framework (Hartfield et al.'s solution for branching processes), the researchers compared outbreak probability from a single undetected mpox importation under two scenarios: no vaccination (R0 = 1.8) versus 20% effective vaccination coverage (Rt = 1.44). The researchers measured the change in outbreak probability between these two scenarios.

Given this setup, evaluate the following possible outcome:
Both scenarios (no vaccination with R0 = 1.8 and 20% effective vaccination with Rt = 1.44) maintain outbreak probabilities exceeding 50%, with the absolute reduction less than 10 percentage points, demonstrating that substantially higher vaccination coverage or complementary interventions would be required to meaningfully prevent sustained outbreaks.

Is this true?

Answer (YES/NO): NO